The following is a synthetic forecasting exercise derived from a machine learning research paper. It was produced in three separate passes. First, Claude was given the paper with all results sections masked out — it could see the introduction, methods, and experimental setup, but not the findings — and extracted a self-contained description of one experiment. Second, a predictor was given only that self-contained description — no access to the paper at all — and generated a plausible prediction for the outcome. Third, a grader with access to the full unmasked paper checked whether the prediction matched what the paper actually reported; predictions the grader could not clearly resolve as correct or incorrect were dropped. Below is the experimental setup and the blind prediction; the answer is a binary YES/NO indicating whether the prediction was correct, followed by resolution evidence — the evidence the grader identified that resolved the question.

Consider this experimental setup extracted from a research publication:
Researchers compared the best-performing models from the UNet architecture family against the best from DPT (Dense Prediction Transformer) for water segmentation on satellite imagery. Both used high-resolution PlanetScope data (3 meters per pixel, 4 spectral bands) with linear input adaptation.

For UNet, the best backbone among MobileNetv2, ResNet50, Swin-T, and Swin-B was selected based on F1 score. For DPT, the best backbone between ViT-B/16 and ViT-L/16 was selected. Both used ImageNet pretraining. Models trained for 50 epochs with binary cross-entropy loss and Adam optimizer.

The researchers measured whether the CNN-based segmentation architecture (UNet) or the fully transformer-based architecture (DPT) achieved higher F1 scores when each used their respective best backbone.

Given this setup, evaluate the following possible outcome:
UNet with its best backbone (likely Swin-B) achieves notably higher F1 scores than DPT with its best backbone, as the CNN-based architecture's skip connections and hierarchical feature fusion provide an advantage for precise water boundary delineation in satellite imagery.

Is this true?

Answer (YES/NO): YES